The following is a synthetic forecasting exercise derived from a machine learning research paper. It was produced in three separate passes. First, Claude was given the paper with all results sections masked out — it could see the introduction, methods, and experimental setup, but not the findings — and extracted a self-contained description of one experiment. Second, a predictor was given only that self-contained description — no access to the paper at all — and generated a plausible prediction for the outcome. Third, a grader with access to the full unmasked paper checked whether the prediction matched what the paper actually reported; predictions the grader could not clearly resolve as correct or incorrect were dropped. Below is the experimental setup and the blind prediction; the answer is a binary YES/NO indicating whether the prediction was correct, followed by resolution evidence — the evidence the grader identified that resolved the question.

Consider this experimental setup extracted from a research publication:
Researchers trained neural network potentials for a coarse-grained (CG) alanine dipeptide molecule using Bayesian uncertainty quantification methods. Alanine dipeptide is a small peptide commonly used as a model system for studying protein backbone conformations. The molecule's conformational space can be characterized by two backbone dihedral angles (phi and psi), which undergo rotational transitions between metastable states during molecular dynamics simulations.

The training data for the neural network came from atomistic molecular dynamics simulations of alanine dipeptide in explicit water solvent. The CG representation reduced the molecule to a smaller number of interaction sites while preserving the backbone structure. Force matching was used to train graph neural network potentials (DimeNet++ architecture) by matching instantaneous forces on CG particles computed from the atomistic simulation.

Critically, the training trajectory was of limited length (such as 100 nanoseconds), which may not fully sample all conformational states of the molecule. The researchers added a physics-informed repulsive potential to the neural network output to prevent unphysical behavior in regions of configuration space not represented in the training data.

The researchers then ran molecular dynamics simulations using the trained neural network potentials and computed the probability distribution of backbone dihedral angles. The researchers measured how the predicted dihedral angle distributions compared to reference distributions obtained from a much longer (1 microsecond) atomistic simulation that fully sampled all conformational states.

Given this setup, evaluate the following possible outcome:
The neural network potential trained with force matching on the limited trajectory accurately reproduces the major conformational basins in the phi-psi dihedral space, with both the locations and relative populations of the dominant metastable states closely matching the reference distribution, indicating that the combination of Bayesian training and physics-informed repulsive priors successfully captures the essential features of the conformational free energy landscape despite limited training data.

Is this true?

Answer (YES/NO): NO